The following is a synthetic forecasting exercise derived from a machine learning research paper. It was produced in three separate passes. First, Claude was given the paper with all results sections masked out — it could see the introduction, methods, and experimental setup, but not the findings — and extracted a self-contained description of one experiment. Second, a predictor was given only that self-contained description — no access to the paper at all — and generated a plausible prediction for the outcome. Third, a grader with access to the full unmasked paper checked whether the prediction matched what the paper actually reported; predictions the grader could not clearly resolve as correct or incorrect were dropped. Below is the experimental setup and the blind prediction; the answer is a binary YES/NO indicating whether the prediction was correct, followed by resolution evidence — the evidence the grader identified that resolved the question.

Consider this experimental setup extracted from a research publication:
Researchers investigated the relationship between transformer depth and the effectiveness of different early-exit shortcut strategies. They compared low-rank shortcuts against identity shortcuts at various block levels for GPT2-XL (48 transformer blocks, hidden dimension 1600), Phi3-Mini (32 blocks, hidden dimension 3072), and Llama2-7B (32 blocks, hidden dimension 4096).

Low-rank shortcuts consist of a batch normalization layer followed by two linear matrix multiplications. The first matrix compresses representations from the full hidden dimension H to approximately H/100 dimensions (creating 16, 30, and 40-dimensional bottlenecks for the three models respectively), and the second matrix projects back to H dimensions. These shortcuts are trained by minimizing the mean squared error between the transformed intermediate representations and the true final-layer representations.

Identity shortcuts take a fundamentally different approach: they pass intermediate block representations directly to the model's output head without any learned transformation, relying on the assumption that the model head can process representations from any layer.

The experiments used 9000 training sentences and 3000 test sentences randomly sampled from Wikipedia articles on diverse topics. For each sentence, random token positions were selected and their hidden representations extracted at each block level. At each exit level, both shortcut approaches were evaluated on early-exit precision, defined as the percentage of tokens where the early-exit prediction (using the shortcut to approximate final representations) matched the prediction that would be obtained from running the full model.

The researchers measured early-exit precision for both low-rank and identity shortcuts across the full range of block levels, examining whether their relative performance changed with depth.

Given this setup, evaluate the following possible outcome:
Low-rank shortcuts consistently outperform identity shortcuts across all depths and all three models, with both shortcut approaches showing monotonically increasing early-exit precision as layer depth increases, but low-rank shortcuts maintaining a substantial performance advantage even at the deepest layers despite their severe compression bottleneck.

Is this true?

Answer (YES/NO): NO